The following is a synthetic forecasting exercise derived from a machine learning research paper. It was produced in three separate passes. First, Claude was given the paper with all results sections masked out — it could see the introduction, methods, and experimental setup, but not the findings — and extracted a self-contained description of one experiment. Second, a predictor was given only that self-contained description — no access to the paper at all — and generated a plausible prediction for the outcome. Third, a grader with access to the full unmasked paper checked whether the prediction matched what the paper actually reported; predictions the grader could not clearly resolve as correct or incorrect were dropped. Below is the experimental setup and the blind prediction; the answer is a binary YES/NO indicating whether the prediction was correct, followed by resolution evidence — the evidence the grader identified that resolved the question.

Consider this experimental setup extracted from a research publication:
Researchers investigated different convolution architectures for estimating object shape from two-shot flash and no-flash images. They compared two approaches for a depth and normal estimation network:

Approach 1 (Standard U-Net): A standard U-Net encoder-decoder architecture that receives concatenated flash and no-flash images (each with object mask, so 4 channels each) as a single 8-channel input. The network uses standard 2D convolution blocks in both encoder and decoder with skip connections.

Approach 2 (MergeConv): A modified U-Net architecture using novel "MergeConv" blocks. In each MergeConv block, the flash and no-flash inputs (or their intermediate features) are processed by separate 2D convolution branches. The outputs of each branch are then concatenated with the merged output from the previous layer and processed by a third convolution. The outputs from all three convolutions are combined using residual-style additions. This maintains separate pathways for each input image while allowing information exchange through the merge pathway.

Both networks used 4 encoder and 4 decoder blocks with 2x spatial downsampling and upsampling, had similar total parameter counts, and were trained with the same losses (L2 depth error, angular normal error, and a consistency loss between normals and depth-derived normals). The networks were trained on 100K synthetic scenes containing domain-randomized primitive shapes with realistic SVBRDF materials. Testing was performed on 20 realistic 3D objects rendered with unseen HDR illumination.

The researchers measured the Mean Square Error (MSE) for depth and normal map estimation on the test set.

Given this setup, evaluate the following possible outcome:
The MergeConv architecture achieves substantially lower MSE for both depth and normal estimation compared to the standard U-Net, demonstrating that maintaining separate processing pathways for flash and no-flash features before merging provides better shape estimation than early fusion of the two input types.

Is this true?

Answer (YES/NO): YES